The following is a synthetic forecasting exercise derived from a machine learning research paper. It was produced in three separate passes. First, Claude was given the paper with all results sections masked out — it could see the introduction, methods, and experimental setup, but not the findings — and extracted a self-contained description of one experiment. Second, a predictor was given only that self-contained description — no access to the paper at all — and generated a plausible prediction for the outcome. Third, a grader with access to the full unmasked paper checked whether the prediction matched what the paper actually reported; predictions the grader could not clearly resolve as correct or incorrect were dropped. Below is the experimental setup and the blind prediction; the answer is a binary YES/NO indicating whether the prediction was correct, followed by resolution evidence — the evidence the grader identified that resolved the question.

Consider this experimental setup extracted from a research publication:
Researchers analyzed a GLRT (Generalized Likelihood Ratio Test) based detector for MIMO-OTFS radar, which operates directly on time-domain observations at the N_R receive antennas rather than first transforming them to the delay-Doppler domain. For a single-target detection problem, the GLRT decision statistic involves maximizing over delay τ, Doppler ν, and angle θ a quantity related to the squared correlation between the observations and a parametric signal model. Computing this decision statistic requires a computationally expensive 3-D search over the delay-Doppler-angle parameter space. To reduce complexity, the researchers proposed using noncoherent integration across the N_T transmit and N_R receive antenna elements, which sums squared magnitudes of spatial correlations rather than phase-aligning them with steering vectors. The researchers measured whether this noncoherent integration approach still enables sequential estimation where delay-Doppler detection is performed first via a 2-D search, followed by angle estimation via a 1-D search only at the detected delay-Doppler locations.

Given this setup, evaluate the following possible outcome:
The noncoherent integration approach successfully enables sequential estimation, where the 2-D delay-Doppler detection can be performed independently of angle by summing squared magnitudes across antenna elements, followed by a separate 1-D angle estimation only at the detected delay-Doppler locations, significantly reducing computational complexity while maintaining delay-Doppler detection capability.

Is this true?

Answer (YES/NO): YES